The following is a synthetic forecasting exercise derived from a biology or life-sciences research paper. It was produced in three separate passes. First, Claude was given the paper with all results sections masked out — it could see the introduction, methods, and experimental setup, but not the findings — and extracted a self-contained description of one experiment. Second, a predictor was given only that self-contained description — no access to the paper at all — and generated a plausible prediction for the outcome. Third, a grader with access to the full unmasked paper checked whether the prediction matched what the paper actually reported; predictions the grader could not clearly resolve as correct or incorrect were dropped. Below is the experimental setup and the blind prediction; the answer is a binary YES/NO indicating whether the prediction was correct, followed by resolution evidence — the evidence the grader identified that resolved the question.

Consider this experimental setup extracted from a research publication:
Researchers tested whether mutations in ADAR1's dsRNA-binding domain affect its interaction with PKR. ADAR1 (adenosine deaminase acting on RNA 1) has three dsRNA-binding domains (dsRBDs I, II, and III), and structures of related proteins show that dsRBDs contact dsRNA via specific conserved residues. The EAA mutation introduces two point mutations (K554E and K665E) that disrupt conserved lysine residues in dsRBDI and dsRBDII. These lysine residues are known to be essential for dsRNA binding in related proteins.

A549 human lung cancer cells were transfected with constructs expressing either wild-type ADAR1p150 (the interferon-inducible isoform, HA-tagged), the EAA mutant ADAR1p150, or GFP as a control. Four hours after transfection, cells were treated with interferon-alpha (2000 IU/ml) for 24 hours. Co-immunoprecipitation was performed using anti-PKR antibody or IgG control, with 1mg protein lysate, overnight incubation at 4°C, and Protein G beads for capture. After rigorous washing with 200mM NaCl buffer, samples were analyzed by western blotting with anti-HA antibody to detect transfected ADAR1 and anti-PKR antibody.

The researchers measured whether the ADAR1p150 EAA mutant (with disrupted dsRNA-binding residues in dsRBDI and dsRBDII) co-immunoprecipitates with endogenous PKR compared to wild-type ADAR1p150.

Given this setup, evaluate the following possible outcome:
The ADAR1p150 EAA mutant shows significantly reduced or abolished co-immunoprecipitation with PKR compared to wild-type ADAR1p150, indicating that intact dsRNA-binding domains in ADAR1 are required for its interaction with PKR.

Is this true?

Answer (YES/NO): YES